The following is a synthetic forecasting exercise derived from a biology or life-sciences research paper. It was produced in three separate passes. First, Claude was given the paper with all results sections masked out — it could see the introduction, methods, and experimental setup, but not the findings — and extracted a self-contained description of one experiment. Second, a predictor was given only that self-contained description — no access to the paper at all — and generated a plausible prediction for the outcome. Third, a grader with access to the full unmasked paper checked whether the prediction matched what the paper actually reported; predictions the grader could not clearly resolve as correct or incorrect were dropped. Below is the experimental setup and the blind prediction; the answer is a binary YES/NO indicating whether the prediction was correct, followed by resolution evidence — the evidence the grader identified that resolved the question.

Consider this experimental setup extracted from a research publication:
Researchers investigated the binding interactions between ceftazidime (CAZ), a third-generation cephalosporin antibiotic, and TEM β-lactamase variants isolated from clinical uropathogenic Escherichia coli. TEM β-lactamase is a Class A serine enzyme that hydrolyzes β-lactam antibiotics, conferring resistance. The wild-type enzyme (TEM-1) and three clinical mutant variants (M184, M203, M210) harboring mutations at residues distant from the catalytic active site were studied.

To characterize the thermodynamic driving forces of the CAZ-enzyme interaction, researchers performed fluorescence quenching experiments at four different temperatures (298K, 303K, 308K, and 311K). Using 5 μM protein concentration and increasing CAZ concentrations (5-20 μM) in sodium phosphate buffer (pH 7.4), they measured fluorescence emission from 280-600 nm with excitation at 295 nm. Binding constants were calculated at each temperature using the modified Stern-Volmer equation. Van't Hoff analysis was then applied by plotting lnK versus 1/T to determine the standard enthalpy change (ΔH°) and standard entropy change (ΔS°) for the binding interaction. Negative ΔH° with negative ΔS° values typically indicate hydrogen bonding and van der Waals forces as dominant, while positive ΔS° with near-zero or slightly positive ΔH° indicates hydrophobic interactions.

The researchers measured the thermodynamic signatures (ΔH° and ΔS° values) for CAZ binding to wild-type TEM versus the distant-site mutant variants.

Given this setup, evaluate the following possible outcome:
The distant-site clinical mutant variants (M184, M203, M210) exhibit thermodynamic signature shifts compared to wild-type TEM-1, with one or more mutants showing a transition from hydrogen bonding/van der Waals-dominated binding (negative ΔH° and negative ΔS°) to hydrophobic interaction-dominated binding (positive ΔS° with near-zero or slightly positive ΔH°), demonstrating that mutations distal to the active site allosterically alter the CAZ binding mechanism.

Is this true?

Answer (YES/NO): YES